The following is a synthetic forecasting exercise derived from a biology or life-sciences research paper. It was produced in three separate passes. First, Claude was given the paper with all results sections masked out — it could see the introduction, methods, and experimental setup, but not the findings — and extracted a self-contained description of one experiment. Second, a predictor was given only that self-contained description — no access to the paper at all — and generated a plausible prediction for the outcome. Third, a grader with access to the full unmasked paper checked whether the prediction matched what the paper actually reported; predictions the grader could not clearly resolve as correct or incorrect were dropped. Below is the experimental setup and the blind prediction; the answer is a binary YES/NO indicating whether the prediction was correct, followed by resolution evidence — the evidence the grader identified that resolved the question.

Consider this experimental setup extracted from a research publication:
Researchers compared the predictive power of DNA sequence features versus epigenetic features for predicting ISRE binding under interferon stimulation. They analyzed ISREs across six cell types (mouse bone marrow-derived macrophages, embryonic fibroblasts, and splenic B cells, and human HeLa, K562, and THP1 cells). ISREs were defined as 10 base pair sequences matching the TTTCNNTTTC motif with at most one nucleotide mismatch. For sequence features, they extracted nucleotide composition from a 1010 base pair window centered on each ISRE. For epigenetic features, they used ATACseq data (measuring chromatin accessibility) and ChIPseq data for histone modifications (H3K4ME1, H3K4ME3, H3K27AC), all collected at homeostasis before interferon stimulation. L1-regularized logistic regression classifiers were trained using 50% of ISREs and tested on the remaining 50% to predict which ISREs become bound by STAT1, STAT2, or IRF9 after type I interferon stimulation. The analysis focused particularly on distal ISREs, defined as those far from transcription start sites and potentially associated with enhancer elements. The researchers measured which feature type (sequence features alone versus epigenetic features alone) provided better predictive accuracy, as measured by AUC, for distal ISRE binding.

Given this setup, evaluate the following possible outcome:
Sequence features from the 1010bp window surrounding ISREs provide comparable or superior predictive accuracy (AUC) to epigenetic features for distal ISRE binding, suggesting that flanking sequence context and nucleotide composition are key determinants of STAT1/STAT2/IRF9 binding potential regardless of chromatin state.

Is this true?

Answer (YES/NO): NO